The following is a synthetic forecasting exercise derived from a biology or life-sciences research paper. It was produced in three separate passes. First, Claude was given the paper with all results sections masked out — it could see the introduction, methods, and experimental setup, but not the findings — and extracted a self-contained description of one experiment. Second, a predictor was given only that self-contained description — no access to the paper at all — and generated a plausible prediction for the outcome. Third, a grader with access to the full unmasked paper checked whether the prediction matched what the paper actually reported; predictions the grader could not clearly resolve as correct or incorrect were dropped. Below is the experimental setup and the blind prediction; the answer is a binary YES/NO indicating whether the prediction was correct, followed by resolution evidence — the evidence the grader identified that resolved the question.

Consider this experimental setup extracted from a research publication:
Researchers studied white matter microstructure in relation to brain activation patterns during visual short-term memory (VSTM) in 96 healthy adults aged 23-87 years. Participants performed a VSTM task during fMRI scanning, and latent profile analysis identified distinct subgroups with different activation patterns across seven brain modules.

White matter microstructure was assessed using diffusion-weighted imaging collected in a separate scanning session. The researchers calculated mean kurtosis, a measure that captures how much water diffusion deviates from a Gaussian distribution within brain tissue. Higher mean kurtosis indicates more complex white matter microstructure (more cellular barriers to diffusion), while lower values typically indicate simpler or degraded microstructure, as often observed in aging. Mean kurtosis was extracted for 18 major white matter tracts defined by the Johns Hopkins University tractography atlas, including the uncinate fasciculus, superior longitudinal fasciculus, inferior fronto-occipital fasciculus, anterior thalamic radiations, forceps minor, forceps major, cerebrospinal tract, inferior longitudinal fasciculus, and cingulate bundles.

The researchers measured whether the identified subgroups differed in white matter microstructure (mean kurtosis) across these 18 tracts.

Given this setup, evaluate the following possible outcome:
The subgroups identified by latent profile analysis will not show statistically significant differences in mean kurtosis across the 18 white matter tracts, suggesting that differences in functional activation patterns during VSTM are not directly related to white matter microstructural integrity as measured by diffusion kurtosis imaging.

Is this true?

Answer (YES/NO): NO